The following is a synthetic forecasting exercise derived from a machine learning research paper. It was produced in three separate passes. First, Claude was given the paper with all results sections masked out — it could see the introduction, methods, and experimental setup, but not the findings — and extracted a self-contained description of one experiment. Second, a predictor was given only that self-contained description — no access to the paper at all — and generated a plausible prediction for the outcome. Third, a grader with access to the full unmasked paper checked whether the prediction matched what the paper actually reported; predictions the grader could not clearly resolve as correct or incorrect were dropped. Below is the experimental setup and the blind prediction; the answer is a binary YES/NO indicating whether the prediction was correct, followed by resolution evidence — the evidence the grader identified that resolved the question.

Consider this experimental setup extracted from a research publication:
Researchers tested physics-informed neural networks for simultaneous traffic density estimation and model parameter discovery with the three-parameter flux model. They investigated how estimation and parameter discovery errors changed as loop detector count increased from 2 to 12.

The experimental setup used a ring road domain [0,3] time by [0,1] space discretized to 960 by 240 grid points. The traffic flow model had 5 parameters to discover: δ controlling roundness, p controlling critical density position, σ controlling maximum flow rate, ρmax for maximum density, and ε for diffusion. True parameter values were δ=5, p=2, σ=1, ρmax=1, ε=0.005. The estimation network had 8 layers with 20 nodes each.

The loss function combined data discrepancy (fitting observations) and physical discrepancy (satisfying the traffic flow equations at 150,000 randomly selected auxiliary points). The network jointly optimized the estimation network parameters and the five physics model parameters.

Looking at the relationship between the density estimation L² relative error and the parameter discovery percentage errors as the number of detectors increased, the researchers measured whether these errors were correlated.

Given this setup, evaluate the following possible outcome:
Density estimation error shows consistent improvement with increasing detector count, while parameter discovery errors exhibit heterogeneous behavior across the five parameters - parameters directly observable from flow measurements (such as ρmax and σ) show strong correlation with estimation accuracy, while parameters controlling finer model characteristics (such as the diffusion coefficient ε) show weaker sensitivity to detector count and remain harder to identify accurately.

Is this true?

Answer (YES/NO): NO